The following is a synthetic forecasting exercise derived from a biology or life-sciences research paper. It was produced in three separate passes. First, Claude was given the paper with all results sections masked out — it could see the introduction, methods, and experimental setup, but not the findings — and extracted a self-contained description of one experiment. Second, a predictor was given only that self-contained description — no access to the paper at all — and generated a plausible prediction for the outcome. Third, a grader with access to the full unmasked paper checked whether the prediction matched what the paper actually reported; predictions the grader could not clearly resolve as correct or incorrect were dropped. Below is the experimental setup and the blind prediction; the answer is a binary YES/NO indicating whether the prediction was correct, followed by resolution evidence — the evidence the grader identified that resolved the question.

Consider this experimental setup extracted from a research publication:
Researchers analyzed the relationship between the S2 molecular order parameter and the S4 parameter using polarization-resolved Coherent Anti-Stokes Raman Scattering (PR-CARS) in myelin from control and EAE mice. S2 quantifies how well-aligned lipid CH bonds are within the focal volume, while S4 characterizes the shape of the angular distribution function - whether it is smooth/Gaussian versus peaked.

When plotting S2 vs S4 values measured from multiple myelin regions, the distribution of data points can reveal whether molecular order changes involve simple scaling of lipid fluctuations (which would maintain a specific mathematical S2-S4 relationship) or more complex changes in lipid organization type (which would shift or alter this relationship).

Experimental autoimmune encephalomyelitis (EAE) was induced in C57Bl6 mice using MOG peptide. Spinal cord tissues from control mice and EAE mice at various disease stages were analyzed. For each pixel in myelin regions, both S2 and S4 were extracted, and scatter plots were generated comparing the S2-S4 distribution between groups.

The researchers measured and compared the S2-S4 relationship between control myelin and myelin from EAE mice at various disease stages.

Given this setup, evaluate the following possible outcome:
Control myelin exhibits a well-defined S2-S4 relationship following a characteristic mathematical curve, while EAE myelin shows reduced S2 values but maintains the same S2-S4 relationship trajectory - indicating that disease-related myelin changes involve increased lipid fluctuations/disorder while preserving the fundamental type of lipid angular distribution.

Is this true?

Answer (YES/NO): YES